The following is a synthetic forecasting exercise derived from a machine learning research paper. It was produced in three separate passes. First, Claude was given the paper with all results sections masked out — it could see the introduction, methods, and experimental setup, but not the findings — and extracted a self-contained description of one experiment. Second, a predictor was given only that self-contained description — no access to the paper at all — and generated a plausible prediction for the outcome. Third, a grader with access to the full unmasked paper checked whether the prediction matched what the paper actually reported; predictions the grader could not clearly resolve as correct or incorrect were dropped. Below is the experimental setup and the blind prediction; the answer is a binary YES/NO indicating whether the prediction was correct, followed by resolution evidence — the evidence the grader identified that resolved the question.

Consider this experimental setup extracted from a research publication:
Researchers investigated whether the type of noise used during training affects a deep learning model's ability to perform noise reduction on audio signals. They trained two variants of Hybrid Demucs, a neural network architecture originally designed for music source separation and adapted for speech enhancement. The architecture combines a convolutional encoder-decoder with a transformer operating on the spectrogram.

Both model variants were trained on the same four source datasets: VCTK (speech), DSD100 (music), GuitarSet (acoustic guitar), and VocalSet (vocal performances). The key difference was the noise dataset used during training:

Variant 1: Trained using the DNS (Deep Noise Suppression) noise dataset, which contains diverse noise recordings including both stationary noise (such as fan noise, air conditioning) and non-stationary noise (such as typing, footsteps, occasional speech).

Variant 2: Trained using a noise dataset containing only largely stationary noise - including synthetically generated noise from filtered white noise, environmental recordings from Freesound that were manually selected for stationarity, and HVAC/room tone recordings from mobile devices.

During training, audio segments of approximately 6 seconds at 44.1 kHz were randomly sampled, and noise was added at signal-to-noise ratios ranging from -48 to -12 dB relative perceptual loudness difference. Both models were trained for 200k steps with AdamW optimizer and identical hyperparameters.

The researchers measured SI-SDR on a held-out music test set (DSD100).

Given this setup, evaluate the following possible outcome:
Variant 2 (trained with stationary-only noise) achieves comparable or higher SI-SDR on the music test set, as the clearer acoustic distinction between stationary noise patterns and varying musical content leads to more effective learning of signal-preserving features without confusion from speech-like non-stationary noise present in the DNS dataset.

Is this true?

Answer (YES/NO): YES